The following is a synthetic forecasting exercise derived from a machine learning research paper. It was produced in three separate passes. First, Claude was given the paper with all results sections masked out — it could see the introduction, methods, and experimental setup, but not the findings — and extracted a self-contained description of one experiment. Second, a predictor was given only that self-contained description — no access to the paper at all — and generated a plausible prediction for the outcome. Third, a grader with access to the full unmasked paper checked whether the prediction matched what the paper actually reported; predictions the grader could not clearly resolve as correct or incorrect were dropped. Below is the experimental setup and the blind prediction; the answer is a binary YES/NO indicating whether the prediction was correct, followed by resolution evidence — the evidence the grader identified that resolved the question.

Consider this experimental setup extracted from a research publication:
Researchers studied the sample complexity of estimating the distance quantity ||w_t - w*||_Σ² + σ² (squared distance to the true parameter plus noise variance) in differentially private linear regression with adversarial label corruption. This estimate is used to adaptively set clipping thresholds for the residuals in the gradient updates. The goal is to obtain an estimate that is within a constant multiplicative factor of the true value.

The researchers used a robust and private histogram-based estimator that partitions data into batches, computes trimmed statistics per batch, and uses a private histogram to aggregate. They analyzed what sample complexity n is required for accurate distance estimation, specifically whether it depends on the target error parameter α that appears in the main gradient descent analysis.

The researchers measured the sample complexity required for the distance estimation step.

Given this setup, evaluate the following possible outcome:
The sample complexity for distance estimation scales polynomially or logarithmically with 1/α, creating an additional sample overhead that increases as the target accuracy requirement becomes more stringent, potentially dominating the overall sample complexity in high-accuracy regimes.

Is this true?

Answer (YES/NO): NO